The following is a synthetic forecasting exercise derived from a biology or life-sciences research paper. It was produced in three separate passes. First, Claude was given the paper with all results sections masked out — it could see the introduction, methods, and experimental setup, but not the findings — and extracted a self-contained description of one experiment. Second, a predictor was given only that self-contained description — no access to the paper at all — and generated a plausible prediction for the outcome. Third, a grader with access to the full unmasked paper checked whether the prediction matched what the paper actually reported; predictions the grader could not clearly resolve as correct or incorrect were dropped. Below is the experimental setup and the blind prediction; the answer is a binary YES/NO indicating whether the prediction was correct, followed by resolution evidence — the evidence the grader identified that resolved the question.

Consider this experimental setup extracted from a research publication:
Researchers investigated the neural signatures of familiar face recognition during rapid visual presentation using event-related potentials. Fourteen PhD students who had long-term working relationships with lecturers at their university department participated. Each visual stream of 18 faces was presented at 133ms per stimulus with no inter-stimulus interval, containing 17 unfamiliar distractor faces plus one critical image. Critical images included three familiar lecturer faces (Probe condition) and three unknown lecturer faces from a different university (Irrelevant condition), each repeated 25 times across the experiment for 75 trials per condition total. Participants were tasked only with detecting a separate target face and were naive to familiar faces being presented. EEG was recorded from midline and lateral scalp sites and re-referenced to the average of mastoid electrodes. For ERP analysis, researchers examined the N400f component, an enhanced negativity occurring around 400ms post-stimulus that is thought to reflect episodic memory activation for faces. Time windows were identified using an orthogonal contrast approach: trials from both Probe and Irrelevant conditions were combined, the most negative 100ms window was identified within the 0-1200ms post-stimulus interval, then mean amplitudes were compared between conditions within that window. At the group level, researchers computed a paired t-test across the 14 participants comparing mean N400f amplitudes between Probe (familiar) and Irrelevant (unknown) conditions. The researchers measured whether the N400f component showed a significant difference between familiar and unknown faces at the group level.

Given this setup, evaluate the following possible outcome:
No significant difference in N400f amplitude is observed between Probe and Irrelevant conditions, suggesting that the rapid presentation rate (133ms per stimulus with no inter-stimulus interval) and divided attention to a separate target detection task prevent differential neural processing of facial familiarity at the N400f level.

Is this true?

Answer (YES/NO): YES